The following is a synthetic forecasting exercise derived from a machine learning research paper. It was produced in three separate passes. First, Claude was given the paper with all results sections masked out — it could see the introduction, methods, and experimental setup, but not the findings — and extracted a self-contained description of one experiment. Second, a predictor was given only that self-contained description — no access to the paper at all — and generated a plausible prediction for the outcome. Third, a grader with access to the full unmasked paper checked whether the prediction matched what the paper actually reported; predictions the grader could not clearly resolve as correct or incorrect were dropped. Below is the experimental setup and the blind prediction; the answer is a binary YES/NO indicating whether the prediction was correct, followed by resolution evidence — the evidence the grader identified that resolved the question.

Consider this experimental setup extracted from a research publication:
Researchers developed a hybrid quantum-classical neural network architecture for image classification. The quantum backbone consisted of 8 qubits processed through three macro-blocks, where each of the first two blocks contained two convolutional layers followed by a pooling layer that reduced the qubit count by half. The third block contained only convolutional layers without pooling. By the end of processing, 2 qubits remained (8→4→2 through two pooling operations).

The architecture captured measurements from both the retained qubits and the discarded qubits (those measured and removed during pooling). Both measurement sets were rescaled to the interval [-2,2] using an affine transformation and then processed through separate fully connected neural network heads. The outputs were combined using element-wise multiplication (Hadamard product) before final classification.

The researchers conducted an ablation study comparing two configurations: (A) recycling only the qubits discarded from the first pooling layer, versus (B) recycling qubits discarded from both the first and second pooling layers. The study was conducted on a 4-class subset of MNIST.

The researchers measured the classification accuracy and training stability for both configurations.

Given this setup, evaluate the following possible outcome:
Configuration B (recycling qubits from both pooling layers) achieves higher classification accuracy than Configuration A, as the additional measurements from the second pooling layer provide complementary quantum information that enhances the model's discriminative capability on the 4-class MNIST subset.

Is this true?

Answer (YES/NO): NO